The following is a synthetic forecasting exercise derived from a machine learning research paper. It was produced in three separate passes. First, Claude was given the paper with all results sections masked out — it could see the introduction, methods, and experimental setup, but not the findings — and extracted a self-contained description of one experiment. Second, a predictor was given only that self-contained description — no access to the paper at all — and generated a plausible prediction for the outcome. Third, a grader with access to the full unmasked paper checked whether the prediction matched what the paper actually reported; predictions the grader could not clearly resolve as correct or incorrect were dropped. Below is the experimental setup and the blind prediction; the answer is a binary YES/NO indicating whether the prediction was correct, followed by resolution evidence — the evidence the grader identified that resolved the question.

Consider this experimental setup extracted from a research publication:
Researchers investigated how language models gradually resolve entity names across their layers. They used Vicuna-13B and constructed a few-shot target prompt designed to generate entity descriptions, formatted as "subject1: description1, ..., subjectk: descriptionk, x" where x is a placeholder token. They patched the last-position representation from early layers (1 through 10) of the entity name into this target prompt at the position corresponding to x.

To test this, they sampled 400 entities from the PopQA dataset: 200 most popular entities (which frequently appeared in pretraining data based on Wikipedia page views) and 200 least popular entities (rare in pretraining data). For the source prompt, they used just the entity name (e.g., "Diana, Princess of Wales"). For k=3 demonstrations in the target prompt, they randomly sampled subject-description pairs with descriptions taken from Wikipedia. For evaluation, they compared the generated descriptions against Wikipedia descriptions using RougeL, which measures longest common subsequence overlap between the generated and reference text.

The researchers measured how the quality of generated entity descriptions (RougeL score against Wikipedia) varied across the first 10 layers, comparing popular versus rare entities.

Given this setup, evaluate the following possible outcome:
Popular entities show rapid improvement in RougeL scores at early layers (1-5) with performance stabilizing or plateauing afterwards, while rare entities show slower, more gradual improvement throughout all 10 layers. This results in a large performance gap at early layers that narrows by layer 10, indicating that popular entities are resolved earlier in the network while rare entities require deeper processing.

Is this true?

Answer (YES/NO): NO